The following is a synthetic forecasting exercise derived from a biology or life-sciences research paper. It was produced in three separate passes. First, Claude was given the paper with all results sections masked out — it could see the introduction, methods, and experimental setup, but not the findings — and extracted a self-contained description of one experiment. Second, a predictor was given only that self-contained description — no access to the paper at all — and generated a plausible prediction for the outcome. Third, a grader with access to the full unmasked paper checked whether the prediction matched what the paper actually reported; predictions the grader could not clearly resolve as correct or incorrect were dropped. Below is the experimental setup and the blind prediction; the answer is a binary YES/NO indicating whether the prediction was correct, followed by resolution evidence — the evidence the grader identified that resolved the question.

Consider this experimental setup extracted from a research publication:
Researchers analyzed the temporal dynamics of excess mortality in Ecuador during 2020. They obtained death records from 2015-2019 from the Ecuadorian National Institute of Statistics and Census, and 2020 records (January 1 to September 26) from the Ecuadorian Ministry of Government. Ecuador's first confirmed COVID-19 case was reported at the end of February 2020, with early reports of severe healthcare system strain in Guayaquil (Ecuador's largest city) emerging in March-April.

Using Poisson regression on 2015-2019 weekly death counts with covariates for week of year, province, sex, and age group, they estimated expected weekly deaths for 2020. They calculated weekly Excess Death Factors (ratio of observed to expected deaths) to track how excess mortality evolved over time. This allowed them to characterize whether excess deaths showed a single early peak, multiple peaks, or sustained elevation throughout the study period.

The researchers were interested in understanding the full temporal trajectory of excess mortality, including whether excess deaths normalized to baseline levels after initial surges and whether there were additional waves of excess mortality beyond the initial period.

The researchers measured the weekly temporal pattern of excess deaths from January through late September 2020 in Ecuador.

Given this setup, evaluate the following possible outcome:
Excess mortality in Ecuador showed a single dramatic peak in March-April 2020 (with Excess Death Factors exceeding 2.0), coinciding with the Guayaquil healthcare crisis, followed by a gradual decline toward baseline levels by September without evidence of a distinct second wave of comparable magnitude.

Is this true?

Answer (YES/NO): NO